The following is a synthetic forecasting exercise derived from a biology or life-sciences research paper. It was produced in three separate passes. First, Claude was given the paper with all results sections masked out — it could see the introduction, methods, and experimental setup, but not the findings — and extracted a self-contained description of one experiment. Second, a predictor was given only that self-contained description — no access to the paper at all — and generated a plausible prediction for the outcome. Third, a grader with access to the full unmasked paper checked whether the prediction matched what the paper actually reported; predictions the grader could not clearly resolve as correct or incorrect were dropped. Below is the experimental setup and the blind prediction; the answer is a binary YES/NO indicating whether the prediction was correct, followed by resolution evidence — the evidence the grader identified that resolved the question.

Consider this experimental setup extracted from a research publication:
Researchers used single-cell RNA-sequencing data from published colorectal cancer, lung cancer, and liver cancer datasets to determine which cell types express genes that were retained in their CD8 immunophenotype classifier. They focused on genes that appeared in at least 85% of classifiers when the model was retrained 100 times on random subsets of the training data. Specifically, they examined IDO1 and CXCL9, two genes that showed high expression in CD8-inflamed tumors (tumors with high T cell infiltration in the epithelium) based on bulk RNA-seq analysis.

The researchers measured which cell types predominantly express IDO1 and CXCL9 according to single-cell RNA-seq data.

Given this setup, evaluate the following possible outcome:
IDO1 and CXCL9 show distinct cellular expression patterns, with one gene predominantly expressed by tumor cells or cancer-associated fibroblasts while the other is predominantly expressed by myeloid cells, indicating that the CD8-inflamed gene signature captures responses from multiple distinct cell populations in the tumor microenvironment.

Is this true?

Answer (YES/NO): NO